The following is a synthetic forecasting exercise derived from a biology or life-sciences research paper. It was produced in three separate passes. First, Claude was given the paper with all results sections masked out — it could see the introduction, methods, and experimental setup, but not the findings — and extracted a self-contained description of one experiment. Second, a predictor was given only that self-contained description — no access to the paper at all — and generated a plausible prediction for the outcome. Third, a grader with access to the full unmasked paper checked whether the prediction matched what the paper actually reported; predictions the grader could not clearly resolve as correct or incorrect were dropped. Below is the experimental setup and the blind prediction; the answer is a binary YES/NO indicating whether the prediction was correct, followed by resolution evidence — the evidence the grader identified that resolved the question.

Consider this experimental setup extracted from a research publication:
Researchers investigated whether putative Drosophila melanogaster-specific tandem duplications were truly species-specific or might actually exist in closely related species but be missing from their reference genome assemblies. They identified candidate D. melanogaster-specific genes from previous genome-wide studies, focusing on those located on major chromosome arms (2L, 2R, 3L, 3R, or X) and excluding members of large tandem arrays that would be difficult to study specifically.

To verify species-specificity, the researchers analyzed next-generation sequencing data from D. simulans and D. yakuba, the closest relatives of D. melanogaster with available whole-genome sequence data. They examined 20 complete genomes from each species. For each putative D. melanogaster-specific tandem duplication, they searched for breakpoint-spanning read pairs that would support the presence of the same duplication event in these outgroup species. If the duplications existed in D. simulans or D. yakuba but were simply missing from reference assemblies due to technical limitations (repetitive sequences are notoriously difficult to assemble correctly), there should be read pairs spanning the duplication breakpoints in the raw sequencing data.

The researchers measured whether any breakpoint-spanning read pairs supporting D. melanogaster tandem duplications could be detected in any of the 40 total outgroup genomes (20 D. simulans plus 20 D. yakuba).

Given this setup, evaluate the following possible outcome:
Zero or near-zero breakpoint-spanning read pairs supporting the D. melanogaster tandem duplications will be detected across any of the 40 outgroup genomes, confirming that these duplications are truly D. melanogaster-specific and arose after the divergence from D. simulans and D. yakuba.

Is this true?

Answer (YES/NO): YES